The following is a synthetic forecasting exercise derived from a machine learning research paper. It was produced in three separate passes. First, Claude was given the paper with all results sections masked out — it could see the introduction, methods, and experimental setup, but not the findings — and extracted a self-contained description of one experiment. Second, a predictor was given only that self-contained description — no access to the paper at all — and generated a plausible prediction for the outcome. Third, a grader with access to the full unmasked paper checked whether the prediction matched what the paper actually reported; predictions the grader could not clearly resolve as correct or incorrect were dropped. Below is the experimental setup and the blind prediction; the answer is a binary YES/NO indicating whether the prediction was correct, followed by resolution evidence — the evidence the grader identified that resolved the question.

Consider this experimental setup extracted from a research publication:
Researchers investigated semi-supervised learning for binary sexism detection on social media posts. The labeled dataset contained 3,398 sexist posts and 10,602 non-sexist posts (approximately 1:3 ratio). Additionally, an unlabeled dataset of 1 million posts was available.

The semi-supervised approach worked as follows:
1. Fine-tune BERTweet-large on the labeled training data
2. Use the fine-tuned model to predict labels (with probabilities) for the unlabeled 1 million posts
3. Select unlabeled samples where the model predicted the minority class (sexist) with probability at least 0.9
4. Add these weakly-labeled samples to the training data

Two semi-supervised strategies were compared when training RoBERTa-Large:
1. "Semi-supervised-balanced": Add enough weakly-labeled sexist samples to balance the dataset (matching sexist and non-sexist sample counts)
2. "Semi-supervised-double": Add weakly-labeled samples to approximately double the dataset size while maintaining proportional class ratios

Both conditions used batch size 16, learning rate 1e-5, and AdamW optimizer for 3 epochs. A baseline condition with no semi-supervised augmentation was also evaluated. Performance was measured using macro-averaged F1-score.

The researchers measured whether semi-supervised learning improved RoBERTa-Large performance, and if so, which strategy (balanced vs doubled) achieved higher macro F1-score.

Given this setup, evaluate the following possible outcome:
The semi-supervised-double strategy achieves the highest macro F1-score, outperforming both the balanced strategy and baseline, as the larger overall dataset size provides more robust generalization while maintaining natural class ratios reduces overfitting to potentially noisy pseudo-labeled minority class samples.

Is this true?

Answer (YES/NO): NO